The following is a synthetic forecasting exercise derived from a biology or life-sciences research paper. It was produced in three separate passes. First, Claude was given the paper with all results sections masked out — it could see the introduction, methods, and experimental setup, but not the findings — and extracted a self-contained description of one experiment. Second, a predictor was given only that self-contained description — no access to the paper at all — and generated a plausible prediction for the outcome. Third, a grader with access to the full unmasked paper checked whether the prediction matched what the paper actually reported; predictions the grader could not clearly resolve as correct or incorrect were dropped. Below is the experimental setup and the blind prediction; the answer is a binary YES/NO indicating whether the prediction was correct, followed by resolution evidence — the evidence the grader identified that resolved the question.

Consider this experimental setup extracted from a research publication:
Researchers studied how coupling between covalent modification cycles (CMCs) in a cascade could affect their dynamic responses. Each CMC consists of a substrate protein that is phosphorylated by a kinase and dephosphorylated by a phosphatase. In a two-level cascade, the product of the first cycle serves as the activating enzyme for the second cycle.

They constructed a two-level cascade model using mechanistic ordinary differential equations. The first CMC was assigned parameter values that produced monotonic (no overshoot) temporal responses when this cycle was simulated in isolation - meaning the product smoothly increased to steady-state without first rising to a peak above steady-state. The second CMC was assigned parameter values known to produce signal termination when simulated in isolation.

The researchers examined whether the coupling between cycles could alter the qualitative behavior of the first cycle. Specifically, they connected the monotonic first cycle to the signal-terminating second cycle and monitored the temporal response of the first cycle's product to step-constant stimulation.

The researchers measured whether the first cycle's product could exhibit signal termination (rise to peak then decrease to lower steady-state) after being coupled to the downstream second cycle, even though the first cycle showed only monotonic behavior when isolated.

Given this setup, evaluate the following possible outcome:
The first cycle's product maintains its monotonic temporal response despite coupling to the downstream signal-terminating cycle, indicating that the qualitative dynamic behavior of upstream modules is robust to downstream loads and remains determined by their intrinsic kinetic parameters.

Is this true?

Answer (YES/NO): NO